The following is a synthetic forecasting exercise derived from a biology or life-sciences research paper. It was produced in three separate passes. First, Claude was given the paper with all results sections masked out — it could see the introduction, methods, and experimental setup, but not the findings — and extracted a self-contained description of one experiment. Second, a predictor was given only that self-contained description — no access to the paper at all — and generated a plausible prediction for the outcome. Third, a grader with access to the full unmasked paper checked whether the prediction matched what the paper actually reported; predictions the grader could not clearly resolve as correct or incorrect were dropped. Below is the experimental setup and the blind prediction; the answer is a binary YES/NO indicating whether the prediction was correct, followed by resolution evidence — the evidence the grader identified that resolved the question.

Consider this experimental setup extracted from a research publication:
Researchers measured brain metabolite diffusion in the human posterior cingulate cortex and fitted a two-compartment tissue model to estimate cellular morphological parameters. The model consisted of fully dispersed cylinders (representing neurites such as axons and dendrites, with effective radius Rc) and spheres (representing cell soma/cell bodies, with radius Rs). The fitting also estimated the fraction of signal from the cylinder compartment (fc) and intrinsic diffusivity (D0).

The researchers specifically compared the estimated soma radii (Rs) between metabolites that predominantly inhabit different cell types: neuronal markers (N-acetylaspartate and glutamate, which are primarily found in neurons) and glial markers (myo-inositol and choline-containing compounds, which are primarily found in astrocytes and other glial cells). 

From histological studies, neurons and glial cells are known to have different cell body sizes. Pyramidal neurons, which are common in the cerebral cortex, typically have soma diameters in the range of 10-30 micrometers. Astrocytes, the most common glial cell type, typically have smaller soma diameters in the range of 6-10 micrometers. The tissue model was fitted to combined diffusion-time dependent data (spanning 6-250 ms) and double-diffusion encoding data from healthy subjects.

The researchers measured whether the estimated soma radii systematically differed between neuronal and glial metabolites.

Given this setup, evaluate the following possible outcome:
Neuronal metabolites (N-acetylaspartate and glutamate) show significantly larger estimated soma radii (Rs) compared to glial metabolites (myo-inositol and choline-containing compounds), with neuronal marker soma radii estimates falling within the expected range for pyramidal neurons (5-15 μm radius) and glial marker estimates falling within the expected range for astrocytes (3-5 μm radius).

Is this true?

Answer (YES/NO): NO